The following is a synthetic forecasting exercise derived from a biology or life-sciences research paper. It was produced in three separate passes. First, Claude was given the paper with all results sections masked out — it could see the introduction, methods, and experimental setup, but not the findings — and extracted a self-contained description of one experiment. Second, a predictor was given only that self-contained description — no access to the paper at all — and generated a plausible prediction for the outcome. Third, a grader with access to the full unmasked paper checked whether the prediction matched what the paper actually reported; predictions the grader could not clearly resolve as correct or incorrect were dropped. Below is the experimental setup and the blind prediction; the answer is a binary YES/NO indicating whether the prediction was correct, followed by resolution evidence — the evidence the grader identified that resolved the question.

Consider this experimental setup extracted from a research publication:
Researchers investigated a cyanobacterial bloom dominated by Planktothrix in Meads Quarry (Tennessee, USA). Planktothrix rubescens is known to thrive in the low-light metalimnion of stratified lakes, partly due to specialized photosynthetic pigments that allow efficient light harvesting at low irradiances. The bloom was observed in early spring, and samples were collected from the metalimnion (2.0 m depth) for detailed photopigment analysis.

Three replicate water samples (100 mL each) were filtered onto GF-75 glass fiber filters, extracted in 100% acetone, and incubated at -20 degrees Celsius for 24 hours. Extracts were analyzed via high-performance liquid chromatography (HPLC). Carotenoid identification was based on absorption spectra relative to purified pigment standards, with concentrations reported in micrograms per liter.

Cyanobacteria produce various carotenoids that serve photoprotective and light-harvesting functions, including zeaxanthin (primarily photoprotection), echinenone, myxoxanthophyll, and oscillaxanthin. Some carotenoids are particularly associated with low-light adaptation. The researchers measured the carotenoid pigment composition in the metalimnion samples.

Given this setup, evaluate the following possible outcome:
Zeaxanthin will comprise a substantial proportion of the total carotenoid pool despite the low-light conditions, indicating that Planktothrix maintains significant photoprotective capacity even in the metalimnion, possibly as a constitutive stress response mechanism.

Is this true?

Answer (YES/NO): NO